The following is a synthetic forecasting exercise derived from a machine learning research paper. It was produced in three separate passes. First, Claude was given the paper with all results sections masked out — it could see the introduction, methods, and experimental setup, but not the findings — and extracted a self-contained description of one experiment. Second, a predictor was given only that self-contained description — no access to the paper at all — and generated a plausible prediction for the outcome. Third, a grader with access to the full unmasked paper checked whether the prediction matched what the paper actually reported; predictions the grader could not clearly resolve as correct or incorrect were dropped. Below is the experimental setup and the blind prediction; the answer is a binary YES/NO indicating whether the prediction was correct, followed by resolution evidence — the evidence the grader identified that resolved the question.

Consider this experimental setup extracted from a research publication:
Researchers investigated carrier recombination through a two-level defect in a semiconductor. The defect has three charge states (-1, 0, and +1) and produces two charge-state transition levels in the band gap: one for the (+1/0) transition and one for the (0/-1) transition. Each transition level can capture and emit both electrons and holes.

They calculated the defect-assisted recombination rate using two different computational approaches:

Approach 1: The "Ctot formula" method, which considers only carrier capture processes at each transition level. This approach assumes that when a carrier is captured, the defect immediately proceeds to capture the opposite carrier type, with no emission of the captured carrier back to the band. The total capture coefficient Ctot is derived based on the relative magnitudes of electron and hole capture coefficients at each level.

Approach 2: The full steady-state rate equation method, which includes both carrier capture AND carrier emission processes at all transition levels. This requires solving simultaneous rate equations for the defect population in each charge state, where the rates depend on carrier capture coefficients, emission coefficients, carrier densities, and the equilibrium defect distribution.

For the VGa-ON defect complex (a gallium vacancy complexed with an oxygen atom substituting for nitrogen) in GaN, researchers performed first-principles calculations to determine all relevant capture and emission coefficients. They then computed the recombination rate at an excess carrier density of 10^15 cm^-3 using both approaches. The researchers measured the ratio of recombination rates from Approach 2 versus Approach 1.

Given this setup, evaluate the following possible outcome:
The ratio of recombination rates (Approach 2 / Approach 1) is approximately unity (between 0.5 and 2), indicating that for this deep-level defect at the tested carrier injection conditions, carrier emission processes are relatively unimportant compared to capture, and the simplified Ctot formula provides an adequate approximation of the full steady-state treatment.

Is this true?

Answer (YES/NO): NO